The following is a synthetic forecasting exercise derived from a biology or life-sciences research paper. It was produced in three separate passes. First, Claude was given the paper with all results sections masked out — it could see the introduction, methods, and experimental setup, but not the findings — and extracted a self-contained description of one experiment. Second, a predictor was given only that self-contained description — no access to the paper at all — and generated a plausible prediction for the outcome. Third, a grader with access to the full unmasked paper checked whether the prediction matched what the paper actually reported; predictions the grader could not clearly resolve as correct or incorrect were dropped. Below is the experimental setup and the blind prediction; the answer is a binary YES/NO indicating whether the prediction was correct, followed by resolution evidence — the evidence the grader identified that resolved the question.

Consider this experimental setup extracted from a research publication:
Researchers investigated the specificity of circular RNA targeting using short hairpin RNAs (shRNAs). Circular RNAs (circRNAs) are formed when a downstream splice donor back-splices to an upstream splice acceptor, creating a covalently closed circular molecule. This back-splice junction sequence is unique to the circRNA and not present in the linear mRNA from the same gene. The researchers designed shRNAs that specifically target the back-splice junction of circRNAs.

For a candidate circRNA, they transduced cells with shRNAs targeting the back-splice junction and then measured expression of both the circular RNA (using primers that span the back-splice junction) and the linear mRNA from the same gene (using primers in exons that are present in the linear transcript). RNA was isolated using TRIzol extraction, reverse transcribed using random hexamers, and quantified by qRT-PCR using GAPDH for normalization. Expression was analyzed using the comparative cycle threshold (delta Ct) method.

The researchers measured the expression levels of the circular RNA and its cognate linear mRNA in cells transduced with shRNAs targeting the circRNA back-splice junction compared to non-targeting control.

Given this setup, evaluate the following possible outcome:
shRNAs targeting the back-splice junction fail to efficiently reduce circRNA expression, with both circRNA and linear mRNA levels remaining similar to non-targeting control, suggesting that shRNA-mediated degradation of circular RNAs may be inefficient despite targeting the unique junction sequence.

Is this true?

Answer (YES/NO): NO